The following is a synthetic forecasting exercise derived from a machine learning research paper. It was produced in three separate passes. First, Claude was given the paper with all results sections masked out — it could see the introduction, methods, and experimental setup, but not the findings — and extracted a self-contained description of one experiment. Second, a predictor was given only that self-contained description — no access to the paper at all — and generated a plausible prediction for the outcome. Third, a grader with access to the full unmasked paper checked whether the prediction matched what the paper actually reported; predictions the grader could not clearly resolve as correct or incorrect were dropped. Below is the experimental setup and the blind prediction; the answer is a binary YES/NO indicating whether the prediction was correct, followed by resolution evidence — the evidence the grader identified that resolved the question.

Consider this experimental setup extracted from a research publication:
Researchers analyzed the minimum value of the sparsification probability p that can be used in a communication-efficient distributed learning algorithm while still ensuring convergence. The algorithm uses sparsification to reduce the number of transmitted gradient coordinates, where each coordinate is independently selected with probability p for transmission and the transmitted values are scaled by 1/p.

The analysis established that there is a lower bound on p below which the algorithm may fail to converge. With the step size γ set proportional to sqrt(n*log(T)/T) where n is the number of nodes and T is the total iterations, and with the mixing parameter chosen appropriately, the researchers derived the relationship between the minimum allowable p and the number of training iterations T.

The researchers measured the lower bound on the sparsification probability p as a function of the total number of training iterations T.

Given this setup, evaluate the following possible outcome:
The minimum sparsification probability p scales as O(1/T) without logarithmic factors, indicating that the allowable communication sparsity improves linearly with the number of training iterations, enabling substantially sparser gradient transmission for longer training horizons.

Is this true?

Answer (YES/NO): NO